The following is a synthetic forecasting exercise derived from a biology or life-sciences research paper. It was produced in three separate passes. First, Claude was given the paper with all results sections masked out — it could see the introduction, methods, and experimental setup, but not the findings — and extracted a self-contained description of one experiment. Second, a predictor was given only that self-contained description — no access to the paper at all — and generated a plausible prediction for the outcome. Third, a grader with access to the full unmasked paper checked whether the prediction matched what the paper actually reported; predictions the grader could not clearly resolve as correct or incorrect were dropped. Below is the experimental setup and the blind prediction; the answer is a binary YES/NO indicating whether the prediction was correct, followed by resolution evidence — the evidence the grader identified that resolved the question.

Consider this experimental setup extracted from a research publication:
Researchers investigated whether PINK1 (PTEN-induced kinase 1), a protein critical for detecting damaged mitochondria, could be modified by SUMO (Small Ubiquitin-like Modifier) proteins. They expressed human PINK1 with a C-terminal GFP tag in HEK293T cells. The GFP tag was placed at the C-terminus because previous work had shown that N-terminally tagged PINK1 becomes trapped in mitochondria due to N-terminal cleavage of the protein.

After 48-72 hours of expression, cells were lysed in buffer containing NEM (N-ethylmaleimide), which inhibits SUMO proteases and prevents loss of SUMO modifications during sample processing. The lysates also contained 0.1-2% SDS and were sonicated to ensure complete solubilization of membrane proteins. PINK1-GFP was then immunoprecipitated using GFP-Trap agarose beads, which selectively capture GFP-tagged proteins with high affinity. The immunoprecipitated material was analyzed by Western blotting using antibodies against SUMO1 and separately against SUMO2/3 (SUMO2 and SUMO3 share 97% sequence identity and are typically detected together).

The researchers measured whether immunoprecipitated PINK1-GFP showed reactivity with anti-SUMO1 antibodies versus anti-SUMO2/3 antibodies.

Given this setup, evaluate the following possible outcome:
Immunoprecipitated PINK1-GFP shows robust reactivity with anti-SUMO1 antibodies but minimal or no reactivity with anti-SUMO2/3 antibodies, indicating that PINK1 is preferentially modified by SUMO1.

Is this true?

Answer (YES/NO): NO